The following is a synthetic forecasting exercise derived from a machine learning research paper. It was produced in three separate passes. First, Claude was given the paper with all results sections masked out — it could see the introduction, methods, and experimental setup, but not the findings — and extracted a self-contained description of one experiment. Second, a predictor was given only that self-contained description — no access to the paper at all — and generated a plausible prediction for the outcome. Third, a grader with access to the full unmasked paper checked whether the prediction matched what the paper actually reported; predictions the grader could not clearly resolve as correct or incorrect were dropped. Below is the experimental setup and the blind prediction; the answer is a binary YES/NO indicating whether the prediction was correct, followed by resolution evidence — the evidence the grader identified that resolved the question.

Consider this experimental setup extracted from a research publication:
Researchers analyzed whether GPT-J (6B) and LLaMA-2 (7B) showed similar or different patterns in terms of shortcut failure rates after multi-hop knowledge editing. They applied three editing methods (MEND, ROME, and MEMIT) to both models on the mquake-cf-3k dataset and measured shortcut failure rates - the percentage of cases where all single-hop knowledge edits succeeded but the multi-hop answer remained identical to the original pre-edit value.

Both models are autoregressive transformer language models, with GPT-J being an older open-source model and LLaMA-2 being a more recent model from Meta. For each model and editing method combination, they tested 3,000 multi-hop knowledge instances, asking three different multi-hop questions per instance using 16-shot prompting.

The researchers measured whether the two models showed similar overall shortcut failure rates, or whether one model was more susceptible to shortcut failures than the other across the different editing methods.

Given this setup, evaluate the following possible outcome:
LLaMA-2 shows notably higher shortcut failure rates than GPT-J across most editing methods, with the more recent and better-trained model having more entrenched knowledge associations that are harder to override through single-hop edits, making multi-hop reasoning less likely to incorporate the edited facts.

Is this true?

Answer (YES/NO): NO